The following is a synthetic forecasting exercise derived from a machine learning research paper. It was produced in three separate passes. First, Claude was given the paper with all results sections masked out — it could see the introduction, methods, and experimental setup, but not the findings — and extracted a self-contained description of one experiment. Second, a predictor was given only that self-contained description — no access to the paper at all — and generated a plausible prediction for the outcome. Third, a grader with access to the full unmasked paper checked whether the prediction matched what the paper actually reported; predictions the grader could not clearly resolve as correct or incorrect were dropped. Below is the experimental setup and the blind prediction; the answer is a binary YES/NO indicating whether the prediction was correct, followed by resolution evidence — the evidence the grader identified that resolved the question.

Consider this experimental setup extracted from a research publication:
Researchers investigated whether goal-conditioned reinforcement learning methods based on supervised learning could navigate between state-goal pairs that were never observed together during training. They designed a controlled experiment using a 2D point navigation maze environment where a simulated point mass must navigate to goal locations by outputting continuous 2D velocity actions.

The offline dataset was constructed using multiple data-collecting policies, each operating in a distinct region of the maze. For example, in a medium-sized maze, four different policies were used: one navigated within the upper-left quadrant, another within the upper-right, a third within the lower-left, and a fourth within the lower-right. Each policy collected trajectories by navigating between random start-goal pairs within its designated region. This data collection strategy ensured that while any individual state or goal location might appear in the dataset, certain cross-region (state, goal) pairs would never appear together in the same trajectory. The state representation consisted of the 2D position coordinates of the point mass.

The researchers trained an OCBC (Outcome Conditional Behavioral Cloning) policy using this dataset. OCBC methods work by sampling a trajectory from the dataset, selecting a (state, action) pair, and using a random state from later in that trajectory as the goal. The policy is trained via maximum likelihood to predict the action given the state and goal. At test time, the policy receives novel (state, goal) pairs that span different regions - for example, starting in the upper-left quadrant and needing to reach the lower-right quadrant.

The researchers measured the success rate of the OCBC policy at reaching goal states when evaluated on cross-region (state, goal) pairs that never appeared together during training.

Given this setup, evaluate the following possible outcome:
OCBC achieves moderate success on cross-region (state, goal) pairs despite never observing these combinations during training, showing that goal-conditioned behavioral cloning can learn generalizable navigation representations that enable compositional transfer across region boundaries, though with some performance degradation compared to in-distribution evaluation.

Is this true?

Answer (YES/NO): NO